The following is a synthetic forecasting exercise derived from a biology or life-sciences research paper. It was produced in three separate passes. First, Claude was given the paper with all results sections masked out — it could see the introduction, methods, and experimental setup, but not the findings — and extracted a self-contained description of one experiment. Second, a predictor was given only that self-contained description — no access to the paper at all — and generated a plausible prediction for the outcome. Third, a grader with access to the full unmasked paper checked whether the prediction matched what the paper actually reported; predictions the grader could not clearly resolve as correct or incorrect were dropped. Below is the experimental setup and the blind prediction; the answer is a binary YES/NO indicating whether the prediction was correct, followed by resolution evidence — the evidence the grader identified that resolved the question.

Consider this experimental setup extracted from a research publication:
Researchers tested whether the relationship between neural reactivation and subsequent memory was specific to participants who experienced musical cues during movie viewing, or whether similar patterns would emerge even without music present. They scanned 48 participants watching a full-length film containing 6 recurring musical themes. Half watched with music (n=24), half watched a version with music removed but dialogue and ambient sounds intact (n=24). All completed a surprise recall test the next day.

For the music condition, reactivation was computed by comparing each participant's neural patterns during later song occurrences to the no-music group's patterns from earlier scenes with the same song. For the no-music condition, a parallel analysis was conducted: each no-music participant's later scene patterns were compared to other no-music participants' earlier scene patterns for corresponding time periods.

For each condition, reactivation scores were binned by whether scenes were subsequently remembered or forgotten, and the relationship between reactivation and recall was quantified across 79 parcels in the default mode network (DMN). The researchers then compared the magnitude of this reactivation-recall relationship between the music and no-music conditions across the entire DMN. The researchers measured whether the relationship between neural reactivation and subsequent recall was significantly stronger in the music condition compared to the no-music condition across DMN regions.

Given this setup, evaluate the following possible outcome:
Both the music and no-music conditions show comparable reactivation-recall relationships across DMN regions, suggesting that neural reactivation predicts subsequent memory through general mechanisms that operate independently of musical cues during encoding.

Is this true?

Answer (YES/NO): NO